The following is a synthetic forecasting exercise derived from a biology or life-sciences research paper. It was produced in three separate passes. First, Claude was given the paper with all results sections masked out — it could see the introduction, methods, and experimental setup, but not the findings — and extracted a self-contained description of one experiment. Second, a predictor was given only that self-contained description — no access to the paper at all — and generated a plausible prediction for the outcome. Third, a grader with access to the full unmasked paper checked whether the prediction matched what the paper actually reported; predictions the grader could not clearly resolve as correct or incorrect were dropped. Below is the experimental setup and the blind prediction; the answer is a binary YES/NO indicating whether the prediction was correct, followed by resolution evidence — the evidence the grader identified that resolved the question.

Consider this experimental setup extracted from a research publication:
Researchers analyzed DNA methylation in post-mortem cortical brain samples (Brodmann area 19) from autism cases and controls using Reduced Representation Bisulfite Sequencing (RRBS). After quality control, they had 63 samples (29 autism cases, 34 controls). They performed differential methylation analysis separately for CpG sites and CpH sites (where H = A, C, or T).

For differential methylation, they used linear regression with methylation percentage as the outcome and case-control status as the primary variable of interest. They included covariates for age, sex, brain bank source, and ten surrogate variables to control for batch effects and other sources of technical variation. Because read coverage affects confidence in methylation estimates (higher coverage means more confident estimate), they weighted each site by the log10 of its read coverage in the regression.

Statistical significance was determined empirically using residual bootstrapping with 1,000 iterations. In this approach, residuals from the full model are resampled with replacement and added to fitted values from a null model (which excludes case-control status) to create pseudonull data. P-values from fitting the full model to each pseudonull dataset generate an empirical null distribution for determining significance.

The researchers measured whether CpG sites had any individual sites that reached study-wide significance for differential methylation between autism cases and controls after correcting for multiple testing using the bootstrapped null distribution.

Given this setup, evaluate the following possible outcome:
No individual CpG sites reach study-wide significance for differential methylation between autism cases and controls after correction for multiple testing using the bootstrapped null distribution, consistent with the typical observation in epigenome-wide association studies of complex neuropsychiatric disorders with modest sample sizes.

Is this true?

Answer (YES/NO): YES